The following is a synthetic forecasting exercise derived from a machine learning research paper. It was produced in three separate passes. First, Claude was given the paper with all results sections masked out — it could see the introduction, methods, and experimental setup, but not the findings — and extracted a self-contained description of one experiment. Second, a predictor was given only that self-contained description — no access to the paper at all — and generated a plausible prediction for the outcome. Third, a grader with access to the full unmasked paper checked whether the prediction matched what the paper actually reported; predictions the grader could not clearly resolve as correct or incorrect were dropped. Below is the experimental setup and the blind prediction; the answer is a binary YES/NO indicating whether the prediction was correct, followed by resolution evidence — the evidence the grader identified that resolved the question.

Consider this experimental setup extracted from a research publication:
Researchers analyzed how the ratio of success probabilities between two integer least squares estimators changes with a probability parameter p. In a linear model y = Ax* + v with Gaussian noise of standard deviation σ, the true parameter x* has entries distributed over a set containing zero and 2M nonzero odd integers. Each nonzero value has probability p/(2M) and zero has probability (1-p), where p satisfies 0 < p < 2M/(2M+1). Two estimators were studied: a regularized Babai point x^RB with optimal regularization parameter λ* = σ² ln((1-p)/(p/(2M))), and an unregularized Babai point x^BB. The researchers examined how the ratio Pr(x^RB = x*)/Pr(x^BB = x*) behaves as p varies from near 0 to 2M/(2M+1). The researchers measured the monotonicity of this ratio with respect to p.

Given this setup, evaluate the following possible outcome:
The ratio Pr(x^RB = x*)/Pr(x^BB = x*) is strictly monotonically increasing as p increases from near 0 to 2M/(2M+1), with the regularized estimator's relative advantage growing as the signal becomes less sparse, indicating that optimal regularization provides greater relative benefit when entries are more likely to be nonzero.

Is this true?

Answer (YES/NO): NO